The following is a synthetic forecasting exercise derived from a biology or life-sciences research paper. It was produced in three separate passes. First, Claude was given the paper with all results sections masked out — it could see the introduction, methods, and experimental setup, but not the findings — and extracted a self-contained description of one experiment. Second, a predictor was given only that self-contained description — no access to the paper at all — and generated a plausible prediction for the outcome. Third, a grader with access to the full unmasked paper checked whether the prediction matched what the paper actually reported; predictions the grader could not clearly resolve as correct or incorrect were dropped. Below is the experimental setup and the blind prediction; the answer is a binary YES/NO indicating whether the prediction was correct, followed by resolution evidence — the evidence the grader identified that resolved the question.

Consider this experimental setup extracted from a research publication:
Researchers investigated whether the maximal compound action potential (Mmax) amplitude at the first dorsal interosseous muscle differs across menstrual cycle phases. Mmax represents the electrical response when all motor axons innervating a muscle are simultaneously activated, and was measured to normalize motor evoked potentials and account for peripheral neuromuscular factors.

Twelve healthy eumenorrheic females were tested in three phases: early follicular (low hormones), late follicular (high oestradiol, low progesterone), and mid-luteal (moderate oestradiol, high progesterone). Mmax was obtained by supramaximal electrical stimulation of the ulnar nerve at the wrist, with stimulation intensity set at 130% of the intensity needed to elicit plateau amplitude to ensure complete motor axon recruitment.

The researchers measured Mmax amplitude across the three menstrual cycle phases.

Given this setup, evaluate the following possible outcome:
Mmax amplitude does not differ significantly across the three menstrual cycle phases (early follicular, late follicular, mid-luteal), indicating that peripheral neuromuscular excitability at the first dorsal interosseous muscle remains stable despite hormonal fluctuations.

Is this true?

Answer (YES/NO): YES